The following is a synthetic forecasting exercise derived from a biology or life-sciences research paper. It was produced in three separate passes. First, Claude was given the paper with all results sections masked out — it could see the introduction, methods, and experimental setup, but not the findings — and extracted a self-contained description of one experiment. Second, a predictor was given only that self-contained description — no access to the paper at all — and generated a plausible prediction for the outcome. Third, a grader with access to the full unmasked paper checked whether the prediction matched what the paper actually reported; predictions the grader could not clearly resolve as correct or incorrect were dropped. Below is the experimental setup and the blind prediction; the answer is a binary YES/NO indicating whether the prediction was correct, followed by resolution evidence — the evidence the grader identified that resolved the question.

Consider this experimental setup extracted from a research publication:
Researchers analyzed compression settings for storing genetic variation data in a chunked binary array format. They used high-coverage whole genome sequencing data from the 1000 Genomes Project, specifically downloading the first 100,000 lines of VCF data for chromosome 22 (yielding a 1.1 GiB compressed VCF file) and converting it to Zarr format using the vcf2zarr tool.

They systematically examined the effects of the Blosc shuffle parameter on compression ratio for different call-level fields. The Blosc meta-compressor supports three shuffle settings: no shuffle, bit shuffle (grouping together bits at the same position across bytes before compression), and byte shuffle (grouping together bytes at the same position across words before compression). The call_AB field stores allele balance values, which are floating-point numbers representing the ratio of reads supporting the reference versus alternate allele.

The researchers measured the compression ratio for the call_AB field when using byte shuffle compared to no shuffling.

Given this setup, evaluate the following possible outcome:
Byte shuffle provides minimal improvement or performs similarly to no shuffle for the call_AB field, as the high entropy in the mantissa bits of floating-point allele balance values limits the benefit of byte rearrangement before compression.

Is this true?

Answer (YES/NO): NO